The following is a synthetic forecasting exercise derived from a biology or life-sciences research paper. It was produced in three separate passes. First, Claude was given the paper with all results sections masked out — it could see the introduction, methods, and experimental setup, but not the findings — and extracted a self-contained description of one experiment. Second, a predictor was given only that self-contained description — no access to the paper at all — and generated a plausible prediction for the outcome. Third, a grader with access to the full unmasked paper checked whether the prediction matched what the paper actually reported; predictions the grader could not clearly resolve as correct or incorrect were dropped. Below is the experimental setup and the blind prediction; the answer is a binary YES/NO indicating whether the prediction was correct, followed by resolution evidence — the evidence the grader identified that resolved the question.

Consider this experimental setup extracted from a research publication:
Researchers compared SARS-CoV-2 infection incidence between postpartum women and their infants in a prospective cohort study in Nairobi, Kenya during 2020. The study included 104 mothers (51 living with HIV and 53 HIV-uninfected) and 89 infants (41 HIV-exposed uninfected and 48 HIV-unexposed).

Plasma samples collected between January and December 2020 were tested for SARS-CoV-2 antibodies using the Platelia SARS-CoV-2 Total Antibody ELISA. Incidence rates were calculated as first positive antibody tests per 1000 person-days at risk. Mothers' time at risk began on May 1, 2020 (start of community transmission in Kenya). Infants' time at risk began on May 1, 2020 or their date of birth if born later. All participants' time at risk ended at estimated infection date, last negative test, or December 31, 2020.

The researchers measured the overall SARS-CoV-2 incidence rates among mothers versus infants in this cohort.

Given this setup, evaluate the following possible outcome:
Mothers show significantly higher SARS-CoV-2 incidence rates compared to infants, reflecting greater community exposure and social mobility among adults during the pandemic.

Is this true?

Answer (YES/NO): YES